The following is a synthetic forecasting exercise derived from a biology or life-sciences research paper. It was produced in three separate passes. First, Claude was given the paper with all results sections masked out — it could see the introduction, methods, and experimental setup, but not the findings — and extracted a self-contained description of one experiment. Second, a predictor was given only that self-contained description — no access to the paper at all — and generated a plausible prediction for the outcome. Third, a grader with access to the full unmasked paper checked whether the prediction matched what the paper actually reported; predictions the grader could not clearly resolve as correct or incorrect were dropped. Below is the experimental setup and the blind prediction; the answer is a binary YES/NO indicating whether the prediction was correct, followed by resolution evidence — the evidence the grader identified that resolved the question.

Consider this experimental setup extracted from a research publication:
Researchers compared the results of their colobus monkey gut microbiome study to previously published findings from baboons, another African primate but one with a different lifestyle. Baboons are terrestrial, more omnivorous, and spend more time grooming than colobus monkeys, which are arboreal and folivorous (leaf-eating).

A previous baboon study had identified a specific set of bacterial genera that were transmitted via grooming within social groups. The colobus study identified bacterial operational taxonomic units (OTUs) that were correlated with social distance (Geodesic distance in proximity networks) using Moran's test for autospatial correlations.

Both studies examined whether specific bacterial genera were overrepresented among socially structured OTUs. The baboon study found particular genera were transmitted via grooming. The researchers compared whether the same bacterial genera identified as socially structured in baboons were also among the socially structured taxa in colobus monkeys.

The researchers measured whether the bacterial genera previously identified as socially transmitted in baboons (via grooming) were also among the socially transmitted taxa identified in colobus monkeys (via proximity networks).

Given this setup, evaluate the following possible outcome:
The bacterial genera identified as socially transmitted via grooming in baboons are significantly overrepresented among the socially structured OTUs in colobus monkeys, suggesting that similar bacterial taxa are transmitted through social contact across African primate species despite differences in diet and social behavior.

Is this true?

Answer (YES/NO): NO